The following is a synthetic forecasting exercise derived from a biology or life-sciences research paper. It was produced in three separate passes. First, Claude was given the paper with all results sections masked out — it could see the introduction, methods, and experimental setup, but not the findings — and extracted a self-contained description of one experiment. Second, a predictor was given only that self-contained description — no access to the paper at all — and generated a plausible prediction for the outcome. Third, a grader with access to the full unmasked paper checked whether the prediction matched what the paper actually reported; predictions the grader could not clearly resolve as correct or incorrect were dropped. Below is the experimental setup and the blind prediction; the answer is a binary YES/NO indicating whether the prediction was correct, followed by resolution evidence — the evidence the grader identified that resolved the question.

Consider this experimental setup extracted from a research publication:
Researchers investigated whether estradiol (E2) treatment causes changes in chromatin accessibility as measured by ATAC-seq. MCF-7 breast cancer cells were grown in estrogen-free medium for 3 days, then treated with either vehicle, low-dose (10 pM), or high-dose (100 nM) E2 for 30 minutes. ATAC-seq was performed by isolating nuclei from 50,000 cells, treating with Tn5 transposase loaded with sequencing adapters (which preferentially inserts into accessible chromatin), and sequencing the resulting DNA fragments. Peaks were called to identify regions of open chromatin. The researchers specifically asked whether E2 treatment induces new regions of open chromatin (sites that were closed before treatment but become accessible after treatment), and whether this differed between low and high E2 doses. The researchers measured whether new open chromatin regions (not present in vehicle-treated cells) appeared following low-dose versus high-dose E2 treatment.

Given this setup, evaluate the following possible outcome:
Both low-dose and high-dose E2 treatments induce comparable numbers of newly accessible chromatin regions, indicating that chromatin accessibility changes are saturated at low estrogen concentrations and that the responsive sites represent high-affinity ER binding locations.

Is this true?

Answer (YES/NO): NO